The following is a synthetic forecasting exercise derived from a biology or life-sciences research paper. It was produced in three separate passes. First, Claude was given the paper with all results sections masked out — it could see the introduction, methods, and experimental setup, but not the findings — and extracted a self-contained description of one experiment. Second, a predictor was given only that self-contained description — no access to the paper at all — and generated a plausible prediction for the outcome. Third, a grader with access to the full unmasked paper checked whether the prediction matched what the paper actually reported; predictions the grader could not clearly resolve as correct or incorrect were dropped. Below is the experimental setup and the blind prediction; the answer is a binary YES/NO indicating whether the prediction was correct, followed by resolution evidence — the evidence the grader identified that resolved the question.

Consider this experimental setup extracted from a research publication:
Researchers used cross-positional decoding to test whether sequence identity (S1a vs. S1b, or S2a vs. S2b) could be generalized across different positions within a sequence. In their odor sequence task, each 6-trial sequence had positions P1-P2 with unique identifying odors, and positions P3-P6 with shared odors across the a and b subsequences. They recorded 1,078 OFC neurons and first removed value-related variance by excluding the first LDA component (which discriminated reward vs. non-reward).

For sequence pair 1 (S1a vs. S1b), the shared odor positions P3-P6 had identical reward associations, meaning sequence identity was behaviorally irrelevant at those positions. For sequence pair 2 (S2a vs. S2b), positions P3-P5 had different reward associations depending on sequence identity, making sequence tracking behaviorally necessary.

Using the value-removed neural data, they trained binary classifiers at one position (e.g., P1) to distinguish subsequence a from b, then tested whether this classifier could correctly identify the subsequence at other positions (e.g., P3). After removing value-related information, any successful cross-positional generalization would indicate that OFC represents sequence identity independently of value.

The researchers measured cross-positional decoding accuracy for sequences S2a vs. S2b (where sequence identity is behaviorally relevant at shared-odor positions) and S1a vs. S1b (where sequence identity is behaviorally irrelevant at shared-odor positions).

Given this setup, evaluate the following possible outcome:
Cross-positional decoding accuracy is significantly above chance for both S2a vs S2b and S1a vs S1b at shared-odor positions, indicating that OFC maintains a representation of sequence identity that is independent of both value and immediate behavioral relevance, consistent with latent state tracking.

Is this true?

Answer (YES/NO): NO